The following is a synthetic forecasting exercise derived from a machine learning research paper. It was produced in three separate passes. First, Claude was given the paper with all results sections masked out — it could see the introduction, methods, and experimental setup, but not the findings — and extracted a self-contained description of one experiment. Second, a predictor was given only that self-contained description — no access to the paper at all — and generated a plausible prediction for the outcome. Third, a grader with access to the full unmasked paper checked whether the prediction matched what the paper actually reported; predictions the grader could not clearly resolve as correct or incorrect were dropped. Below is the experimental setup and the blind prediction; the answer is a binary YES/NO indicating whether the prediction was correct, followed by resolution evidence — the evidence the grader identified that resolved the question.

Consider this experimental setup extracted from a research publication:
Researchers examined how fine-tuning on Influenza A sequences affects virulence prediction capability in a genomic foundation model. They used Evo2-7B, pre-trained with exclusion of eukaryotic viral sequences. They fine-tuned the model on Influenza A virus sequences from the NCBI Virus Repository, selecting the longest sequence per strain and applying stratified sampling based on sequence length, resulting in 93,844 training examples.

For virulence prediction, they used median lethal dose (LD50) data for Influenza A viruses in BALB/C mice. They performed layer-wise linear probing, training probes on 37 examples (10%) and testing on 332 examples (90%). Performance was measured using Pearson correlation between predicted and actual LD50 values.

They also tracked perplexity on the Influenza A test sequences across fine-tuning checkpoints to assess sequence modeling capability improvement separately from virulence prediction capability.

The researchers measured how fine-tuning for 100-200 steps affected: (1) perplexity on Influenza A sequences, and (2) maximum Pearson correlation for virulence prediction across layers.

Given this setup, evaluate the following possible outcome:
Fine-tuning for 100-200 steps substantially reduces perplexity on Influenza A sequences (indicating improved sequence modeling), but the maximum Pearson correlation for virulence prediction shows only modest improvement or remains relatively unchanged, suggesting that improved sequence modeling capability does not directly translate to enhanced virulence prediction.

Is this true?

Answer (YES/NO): YES